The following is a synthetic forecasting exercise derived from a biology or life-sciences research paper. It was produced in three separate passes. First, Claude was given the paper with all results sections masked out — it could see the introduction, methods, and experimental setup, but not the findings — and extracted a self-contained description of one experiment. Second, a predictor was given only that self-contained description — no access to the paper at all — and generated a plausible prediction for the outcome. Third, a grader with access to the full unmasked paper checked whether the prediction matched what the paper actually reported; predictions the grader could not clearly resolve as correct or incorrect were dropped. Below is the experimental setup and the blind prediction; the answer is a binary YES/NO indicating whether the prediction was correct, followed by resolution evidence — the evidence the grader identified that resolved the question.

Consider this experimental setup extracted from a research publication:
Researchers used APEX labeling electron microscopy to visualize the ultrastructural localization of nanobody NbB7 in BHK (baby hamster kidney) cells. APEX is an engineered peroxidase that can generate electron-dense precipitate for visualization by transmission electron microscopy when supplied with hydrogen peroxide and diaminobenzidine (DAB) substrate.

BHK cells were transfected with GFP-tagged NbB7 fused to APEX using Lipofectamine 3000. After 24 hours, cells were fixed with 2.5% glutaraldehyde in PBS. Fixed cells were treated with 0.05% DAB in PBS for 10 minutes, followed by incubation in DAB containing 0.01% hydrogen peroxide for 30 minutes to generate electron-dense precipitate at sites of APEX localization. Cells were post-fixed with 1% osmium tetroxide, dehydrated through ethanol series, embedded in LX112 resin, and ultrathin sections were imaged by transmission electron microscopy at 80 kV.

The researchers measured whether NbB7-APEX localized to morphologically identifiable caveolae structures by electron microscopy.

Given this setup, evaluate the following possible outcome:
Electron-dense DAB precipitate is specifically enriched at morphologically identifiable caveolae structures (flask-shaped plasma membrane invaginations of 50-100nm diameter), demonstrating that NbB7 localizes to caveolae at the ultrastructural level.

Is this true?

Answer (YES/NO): YES